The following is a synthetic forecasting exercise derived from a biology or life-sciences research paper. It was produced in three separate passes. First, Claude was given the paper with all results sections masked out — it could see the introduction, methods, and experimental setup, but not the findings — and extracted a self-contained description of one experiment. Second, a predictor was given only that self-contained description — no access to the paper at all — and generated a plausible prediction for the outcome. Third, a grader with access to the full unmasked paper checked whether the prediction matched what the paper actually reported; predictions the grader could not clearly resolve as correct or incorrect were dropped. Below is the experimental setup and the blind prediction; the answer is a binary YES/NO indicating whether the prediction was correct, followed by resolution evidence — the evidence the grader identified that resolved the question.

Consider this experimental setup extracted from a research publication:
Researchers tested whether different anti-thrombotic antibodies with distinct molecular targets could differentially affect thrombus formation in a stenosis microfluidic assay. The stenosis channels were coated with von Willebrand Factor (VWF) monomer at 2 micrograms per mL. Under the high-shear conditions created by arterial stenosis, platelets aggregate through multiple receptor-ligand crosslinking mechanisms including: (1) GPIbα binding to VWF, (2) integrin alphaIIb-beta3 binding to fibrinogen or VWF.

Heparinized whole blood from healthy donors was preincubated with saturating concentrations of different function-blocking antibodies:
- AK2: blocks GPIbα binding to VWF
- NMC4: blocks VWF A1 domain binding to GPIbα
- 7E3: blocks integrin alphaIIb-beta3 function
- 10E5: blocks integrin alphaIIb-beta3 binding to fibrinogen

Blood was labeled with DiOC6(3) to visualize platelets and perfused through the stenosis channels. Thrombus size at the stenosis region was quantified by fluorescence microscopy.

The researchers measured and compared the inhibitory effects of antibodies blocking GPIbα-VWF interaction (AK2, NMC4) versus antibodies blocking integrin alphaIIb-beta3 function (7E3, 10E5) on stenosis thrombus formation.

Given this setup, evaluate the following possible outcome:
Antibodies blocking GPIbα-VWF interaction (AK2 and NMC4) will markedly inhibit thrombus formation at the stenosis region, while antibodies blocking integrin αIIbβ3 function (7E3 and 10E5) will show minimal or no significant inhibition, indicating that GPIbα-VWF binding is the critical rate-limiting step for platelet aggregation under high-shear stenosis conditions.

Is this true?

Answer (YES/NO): NO